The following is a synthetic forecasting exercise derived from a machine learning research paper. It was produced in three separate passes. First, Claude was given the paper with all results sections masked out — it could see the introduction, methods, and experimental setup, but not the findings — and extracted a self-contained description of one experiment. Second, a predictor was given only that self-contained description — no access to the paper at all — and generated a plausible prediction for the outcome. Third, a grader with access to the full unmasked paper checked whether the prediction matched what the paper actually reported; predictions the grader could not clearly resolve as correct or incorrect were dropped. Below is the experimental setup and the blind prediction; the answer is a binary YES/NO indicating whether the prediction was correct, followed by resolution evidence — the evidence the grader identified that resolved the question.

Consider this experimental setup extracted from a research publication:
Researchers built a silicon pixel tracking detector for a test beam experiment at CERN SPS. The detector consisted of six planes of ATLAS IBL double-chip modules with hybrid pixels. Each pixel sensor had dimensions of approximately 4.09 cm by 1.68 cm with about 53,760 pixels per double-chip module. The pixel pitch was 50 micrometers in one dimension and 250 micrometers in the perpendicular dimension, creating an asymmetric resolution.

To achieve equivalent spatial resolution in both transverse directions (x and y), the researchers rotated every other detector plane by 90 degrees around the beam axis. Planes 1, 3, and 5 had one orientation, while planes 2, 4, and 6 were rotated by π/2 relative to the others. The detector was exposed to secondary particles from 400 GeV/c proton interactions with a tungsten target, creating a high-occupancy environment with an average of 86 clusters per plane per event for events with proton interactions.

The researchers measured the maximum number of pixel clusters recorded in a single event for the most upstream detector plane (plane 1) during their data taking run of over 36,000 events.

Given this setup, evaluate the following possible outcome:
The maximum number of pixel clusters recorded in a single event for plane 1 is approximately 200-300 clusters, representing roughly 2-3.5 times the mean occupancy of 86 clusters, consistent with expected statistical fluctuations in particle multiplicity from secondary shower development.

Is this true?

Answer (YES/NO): NO